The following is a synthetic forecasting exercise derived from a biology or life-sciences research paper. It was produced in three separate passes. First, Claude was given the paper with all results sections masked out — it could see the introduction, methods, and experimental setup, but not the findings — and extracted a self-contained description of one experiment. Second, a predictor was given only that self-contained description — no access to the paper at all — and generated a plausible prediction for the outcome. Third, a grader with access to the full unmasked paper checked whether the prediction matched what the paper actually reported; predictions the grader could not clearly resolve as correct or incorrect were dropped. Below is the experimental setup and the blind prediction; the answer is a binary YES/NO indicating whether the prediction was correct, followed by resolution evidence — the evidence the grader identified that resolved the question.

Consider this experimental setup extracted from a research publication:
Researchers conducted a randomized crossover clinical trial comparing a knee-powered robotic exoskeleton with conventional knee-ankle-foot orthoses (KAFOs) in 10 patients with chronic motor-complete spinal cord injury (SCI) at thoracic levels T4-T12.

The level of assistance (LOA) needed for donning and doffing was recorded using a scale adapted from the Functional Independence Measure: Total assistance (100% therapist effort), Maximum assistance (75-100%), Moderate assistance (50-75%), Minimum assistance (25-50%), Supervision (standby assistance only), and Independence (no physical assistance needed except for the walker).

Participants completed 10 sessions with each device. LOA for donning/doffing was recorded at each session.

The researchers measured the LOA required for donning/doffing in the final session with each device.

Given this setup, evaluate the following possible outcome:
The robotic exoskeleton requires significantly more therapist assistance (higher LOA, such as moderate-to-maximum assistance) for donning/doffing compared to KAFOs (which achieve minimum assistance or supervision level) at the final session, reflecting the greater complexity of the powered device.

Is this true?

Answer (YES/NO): NO